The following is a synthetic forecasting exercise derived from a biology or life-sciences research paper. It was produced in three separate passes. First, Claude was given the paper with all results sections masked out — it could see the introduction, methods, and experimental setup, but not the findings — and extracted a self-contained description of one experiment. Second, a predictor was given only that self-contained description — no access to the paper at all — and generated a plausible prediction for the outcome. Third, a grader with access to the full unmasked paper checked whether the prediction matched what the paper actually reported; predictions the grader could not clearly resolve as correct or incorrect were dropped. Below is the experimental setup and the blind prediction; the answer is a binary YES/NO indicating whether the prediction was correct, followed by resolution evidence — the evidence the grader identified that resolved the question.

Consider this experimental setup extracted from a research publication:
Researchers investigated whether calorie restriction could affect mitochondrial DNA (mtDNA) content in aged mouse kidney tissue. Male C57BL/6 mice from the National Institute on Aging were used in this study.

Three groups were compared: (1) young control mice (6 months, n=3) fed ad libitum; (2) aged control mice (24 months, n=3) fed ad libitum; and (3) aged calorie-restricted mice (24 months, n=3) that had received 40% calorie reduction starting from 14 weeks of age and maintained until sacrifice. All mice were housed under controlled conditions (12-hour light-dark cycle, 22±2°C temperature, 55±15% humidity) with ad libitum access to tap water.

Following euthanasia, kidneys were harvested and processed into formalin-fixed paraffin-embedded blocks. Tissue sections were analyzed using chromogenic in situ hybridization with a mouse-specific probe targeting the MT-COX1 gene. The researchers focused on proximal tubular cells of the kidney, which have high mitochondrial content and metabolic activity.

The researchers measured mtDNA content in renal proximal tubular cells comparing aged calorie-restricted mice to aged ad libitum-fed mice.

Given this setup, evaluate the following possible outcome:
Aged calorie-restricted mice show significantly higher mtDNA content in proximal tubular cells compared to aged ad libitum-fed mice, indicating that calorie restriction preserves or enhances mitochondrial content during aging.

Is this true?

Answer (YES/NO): YES